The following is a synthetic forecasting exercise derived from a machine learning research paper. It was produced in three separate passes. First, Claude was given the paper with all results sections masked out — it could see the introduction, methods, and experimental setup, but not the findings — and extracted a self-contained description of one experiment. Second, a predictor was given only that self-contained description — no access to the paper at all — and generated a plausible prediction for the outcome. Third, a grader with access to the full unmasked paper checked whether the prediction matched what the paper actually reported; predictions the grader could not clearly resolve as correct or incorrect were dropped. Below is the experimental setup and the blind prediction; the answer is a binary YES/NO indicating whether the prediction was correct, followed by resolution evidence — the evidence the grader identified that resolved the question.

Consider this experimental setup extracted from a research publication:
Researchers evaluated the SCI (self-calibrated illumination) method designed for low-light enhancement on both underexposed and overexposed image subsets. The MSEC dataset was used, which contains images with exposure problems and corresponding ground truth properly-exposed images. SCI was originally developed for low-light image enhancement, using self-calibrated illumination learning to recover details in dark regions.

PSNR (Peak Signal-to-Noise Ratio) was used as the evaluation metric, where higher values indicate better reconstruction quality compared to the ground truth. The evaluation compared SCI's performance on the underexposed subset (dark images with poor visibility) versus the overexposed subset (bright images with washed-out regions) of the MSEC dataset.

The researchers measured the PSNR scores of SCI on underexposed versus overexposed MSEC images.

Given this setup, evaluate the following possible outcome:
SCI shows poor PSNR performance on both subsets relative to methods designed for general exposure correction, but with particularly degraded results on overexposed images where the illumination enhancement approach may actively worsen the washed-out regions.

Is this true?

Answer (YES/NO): YES